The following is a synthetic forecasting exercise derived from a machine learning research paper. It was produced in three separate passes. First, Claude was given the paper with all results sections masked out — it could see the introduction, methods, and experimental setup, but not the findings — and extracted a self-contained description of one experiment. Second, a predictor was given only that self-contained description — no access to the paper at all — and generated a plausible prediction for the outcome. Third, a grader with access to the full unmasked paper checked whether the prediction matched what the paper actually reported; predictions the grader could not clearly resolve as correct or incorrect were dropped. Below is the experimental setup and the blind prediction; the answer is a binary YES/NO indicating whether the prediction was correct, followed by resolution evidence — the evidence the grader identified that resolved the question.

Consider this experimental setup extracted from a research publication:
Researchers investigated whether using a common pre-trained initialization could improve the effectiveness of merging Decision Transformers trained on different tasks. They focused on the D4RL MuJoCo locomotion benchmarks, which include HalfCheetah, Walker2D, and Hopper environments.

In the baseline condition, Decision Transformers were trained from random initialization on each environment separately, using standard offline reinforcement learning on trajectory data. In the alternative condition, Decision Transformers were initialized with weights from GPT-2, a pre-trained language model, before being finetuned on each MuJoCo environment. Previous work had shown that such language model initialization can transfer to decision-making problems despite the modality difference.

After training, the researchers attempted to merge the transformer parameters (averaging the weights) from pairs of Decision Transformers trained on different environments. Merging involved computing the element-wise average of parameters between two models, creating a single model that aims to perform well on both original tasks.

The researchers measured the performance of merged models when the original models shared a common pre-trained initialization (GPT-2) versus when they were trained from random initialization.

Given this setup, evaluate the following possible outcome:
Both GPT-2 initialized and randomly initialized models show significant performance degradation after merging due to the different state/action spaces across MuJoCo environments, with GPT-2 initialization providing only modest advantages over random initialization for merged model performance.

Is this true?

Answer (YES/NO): NO